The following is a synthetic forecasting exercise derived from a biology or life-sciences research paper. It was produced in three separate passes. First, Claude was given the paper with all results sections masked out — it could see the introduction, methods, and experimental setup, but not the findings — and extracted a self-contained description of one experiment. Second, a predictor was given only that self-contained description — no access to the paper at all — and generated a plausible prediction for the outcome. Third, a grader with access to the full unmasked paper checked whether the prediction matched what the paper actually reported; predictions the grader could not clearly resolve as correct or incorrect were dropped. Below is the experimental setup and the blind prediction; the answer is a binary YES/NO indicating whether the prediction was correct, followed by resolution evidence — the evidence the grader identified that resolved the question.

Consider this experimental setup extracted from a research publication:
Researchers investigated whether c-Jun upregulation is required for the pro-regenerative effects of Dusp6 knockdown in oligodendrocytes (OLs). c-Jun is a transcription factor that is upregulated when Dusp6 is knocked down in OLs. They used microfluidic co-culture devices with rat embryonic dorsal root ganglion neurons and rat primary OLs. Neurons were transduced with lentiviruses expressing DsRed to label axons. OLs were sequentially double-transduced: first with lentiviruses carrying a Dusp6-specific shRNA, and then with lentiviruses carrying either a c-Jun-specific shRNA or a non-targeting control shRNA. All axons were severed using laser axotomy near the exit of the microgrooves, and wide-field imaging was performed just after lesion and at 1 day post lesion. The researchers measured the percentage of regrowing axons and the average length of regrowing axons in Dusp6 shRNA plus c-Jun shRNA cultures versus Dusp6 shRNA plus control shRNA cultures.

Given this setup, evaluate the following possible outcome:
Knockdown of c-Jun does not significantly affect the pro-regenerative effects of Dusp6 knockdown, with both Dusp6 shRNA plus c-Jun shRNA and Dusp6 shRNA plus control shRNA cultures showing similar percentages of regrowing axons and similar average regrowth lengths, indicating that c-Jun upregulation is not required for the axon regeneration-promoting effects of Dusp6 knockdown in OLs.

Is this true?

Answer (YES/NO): NO